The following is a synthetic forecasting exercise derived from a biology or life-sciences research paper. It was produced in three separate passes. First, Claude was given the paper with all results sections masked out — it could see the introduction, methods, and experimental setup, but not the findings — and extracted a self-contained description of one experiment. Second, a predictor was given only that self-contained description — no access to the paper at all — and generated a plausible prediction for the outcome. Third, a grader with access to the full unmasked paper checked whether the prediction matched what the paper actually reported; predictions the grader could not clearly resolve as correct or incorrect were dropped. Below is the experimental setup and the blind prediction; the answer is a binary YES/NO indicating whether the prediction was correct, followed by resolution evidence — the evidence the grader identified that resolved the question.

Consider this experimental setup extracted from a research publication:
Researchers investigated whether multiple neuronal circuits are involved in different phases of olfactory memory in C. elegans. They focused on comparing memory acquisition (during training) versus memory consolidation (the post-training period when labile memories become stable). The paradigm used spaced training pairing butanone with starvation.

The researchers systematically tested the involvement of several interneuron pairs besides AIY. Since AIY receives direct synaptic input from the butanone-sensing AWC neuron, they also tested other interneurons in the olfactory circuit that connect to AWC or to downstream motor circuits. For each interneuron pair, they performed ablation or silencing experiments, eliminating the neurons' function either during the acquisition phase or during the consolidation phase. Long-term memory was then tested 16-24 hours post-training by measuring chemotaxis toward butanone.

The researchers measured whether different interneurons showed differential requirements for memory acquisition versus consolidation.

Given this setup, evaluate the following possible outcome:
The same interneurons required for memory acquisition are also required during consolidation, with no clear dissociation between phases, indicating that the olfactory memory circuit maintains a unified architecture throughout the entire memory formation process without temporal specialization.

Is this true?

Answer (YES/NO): NO